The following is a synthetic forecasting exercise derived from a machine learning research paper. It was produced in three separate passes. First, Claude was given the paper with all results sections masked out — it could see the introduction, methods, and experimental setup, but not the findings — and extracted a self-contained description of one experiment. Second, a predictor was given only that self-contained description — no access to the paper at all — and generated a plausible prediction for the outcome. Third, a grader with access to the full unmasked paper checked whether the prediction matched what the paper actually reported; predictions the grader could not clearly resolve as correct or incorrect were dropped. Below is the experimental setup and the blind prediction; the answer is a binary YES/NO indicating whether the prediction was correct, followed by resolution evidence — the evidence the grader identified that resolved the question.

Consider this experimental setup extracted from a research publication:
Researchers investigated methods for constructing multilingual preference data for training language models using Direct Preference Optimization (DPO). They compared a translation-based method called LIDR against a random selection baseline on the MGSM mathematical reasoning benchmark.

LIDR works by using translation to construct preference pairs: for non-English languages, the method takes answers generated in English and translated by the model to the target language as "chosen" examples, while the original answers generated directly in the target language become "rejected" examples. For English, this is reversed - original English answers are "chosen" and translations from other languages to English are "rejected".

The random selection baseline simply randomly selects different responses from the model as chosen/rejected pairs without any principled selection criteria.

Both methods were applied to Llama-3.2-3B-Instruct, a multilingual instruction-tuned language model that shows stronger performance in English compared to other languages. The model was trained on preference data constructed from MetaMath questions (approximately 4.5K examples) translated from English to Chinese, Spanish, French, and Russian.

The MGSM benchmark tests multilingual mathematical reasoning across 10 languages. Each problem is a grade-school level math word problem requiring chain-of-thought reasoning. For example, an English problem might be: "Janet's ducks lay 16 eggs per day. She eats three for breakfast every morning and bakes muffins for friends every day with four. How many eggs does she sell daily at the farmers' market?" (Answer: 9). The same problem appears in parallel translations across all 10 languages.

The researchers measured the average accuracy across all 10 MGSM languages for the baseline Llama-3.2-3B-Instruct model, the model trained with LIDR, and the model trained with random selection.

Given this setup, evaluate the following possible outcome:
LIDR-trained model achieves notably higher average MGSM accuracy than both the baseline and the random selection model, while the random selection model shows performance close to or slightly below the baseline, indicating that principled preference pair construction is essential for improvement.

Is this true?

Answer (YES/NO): NO